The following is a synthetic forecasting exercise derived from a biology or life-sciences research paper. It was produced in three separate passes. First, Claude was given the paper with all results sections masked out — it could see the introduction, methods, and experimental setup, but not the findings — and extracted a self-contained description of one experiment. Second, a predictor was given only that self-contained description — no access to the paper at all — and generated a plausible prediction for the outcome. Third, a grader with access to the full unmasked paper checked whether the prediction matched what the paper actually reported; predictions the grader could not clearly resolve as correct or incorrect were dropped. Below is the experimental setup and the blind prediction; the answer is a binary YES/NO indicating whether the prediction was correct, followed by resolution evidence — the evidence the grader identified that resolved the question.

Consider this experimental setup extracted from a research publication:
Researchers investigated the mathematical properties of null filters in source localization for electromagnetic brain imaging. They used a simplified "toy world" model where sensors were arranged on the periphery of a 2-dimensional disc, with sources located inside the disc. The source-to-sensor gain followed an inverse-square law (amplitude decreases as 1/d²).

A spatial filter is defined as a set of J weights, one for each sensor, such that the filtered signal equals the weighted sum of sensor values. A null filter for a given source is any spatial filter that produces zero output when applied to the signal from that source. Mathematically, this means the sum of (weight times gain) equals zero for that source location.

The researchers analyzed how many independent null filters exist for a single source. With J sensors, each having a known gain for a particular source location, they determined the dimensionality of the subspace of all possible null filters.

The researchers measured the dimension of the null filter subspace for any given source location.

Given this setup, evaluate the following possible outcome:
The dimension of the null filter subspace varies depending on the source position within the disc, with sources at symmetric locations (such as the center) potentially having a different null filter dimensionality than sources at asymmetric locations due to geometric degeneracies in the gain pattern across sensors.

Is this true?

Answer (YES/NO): NO